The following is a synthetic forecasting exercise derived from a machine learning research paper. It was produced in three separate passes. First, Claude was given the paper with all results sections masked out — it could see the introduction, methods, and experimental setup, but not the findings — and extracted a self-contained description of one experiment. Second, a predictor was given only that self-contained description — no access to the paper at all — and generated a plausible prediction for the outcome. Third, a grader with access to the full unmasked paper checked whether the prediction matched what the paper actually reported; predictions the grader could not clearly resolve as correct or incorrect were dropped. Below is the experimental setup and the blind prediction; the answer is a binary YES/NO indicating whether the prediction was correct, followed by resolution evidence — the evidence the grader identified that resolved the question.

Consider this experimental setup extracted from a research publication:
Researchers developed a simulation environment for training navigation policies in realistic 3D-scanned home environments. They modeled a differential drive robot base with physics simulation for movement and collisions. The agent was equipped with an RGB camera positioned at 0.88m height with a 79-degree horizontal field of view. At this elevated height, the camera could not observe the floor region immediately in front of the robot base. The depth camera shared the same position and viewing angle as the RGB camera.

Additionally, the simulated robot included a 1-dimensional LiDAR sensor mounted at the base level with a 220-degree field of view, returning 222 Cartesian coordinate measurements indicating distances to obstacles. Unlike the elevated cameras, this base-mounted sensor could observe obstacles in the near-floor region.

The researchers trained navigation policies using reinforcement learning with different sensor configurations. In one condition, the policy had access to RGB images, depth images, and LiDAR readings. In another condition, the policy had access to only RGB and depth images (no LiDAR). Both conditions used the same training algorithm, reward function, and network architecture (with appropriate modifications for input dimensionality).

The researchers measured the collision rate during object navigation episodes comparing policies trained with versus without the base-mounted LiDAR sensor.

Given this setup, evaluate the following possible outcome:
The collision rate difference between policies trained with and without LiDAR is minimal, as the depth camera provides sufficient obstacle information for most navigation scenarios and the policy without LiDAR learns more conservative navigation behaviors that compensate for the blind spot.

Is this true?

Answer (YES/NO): NO